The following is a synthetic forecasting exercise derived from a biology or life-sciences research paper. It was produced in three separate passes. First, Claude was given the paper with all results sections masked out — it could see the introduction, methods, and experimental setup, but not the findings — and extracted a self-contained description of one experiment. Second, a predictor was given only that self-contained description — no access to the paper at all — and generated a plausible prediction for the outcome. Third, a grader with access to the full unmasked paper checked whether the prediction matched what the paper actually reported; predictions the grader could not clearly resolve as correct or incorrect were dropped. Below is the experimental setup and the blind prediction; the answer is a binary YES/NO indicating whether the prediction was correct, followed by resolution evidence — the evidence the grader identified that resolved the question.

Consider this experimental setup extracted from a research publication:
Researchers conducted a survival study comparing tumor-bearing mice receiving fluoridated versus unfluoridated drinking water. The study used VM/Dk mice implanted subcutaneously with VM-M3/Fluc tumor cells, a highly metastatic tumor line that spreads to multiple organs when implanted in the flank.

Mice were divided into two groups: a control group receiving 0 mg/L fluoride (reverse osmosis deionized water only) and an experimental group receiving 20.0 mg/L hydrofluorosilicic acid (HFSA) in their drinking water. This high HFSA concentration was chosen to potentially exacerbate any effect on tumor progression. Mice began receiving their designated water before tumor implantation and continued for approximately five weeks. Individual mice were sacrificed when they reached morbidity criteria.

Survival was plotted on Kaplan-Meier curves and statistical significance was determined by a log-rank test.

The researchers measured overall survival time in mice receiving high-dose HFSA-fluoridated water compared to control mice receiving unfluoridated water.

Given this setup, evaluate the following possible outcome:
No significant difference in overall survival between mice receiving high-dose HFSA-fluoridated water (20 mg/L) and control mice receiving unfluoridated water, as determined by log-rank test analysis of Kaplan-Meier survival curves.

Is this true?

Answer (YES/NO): YES